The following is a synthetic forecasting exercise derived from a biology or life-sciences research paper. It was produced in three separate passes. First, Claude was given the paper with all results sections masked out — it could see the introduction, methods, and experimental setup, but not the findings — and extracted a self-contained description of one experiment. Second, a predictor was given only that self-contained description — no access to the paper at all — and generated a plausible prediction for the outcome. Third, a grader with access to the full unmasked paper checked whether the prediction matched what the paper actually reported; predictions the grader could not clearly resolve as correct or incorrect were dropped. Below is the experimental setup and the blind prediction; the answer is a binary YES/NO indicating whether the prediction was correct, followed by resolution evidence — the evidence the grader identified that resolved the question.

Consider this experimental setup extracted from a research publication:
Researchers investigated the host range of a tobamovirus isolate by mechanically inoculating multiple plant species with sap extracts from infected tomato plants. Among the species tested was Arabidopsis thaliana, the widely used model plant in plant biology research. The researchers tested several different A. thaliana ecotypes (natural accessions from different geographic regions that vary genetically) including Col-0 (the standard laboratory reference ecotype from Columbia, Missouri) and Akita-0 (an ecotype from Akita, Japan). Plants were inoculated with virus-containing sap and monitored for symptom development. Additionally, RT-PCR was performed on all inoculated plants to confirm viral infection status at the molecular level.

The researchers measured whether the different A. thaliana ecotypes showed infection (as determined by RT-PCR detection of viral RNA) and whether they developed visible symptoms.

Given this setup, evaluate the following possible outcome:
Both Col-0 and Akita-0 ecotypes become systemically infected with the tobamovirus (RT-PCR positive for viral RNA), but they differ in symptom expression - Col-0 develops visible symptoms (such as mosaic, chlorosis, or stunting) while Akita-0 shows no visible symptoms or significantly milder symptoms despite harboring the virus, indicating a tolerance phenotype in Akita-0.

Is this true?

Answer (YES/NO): NO